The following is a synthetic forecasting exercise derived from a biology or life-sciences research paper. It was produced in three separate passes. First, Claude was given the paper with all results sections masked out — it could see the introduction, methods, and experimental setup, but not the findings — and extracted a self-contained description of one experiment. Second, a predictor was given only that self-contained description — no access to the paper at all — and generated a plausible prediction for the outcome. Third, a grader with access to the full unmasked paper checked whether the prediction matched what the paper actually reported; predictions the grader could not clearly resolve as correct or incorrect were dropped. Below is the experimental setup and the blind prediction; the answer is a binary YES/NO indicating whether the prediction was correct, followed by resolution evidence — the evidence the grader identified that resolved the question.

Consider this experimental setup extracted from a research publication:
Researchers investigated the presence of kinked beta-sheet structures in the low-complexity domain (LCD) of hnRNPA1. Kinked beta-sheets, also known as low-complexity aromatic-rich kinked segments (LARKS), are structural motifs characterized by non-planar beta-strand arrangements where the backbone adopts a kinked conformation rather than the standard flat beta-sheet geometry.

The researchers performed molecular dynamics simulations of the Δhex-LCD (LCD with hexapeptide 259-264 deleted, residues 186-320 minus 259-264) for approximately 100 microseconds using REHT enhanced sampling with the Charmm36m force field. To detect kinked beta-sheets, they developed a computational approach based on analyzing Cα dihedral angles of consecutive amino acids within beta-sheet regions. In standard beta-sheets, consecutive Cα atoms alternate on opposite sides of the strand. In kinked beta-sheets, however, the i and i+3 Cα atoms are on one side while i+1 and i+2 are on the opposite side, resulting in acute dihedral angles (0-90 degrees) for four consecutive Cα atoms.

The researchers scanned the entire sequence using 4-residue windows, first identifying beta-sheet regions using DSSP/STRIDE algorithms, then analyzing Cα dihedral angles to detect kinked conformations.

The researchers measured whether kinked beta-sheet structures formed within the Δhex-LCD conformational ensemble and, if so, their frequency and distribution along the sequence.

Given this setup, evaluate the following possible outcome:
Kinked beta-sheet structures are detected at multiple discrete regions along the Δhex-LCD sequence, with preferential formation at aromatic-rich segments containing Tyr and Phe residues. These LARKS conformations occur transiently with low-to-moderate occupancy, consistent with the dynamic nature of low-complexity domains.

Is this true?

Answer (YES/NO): NO